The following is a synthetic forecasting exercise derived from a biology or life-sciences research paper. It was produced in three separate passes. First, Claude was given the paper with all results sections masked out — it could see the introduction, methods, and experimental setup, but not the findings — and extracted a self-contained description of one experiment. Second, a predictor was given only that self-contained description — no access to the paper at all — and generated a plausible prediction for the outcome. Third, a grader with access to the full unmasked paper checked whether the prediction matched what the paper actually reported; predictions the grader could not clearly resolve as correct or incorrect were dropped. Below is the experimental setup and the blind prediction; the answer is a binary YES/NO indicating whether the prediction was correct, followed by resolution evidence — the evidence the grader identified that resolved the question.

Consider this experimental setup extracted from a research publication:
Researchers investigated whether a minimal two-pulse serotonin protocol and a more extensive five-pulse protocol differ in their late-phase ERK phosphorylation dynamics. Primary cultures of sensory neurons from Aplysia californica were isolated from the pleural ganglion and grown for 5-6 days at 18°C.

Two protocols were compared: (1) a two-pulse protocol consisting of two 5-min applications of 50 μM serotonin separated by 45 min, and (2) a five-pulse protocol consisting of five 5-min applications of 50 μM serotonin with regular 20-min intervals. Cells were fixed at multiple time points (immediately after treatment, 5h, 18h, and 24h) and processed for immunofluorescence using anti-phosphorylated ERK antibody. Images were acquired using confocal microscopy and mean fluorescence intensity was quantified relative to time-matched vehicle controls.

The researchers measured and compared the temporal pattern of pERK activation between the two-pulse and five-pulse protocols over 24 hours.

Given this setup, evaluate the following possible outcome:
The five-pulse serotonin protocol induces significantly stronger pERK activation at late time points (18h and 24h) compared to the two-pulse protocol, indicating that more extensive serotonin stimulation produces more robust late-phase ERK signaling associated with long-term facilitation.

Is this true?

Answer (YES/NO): NO